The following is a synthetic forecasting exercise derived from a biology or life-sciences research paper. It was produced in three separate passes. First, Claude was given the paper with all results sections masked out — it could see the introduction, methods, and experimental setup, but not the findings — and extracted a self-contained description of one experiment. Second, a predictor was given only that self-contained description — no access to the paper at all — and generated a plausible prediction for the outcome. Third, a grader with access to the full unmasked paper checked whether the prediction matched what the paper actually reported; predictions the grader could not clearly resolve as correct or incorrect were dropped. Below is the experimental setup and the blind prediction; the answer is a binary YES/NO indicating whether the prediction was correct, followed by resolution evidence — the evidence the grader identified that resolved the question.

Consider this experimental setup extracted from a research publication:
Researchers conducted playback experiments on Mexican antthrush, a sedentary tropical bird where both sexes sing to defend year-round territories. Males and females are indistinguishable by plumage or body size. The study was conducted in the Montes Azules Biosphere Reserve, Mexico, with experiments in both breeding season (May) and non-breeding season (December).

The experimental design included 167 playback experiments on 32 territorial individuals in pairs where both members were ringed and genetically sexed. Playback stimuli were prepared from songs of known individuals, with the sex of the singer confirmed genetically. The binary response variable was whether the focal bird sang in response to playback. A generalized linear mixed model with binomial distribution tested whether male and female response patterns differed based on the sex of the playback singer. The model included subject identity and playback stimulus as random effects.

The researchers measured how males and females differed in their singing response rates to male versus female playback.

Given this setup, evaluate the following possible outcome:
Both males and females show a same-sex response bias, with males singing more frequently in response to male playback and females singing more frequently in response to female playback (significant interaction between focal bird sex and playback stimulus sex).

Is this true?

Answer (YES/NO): NO